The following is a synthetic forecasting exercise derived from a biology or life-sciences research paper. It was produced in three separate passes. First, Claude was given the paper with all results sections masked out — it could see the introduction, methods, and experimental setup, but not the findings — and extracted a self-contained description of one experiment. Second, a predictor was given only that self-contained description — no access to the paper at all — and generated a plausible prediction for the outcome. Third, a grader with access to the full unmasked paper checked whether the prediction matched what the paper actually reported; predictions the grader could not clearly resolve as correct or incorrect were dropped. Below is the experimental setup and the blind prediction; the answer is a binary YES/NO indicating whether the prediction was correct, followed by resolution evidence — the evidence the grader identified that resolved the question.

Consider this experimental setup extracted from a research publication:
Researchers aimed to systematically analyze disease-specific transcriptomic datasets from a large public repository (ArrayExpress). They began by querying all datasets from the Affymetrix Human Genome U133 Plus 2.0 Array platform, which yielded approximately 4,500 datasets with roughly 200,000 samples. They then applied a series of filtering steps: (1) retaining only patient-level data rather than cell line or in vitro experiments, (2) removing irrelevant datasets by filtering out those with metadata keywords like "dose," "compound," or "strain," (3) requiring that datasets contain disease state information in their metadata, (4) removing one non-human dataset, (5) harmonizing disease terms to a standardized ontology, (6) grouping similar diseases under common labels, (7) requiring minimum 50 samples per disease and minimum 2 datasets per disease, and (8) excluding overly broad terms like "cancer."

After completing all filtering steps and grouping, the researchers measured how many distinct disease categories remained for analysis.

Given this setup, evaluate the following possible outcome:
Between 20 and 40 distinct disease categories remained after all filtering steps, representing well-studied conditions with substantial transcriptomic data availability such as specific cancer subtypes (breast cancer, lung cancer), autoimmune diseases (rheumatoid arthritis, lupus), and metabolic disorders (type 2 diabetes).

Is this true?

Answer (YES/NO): NO